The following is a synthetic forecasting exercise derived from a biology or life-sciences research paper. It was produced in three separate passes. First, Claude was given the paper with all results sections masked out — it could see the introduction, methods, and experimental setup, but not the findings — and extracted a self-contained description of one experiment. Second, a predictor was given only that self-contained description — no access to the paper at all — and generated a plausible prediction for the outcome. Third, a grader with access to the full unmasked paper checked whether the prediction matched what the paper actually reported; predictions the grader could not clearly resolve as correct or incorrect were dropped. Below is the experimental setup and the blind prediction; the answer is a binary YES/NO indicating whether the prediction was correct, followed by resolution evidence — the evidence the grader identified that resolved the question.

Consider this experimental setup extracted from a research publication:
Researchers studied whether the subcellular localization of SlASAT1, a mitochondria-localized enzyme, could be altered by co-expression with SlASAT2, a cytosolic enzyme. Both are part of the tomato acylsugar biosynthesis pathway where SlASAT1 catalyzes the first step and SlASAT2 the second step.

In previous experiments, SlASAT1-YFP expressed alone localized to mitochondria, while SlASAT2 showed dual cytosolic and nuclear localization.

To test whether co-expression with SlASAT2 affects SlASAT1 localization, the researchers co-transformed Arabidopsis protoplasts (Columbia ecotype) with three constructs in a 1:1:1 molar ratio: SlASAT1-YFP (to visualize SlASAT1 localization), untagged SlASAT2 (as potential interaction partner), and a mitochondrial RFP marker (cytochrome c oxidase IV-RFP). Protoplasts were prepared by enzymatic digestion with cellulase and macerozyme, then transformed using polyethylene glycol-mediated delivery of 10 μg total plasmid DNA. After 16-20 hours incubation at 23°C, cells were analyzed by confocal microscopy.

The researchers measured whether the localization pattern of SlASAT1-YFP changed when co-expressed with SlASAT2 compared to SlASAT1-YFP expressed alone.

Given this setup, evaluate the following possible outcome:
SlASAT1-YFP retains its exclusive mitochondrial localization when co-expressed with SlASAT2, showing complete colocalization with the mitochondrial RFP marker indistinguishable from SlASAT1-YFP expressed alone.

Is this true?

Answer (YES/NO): NO